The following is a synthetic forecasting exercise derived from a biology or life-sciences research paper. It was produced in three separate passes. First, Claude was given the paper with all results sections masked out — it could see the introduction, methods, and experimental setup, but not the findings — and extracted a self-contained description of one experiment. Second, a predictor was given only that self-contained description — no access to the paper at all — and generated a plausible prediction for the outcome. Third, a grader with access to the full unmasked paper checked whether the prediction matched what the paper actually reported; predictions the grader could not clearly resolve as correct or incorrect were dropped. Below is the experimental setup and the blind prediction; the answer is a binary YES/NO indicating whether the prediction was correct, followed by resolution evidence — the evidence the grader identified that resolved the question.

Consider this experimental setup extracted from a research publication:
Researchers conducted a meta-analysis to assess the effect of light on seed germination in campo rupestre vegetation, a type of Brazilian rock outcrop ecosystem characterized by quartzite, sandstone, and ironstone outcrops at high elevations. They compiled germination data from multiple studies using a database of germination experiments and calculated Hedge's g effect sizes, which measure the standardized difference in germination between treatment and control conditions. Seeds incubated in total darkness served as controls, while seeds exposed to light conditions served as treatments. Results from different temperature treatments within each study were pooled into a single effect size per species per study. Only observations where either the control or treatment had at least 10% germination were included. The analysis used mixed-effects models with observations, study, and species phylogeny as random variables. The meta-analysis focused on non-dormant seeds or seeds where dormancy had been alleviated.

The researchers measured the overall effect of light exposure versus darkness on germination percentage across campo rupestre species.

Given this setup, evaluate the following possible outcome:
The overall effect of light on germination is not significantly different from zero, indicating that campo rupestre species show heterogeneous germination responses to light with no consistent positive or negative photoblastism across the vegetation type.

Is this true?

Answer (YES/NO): NO